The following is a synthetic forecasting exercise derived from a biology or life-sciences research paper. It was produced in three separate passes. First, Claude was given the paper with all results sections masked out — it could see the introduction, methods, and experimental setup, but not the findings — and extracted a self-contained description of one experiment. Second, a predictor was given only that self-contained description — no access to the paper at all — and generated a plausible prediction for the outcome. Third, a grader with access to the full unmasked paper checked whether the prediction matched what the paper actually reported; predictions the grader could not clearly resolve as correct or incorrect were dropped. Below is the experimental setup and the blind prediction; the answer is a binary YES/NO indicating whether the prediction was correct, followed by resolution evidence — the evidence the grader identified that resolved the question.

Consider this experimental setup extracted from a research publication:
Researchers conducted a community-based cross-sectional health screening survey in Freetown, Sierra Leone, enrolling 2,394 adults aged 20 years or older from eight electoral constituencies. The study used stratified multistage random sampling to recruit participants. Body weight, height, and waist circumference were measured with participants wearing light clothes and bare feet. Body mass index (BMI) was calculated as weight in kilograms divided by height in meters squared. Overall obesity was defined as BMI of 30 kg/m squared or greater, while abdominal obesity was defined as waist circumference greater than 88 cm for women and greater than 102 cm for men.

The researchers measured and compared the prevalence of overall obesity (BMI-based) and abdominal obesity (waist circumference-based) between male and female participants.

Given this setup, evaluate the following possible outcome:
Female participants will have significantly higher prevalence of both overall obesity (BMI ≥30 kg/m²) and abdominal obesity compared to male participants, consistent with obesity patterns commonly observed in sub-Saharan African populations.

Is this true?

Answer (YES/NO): NO